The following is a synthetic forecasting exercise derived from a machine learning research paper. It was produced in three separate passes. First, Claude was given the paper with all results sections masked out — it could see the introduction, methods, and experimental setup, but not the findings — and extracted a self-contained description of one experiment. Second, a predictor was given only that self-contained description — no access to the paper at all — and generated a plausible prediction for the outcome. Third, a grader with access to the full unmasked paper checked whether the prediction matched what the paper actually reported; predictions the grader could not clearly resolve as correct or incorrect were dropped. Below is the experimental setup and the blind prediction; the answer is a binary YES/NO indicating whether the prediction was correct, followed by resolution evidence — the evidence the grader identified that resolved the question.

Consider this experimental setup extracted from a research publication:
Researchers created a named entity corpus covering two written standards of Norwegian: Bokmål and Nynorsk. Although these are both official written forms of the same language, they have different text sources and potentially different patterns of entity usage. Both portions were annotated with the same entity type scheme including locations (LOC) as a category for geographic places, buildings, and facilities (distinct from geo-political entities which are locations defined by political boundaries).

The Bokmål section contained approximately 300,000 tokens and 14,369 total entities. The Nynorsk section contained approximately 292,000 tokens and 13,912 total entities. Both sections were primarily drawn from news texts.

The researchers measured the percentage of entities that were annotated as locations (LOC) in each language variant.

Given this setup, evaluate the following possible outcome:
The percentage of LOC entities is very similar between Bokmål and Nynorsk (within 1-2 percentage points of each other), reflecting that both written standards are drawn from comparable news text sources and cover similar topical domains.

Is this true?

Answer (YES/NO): YES